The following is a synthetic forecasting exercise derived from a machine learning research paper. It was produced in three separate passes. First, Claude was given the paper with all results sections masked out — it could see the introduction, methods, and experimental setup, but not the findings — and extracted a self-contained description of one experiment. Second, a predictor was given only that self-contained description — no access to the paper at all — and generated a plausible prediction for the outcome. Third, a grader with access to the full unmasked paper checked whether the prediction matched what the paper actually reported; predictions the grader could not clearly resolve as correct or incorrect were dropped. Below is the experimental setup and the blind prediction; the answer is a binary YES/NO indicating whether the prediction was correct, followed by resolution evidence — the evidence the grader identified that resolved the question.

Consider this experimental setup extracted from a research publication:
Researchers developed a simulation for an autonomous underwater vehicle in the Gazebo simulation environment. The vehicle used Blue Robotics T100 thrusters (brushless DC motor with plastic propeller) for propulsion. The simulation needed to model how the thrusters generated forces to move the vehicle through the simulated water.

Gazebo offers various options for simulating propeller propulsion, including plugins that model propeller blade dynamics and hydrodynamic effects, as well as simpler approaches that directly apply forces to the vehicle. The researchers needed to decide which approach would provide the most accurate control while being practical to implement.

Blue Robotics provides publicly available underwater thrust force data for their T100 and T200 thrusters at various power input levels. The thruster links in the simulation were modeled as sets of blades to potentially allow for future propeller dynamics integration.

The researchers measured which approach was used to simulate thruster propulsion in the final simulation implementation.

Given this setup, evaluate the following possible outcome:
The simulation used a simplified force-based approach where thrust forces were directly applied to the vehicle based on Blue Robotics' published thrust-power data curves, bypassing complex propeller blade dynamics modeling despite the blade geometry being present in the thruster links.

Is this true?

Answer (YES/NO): YES